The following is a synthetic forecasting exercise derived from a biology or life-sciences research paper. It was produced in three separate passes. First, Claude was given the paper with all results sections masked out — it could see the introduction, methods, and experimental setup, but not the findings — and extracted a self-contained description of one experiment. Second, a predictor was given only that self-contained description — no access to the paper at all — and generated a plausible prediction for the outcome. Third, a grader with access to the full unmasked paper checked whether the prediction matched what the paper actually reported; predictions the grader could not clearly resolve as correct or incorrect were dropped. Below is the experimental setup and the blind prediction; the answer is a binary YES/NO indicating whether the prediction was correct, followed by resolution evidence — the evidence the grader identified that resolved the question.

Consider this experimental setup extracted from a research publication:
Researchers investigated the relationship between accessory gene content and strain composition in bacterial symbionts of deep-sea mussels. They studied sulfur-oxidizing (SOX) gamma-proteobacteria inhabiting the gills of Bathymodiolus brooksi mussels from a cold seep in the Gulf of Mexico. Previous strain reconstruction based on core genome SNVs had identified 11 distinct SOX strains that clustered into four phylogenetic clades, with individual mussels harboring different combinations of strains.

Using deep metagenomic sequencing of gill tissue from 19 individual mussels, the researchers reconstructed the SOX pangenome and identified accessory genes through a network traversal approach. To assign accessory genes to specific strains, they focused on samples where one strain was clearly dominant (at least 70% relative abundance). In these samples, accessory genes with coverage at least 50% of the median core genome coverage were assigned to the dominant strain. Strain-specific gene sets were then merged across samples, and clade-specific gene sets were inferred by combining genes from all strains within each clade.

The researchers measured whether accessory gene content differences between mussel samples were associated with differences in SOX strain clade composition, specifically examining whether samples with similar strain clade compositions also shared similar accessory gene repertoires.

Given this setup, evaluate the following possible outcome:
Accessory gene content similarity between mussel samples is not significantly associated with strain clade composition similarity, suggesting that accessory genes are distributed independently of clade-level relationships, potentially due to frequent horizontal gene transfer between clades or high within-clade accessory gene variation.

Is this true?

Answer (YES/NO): NO